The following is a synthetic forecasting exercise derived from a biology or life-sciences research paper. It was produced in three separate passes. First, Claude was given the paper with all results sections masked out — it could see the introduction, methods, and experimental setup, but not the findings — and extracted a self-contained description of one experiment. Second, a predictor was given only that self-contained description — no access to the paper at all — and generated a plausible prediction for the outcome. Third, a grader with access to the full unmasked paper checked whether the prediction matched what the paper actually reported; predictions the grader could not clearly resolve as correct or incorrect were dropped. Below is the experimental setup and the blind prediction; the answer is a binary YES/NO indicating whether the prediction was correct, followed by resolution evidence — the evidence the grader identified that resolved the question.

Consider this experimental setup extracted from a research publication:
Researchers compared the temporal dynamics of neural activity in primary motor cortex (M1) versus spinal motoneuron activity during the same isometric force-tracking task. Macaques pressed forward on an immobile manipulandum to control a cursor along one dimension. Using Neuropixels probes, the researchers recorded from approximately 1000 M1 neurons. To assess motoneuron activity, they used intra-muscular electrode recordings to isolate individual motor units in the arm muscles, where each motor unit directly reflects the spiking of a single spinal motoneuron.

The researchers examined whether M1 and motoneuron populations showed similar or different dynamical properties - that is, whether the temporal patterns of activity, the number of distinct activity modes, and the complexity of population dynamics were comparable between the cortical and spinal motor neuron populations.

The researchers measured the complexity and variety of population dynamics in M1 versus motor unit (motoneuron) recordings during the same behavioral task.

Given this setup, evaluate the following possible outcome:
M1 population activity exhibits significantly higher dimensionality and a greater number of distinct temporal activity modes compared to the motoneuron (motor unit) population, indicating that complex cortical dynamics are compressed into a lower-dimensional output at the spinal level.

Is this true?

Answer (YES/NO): YES